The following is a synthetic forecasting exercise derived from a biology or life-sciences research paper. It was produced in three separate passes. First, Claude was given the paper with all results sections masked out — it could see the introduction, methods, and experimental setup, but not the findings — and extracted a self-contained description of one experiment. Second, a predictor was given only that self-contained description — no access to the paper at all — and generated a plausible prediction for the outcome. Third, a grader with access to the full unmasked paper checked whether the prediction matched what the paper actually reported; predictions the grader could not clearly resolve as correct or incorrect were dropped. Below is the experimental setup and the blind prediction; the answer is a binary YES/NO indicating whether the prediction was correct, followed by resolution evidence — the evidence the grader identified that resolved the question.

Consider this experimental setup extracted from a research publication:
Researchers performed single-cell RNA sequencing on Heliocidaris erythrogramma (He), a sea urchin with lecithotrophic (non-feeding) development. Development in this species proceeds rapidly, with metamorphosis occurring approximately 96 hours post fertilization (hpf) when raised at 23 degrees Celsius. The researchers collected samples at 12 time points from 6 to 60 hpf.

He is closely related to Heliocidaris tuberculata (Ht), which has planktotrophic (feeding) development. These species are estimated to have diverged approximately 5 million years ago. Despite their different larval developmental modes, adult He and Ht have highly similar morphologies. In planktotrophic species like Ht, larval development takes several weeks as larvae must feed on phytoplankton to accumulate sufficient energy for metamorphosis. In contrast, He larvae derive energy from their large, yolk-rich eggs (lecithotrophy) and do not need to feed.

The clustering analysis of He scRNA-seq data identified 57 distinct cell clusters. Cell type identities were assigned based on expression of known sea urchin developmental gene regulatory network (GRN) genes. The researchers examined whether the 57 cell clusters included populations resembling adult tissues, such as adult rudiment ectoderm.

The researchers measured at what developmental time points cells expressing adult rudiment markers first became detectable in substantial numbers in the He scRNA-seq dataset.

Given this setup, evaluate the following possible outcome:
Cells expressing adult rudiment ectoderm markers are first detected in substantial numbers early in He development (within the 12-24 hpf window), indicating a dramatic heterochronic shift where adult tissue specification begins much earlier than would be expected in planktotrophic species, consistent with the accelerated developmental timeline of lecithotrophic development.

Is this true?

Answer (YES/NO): NO